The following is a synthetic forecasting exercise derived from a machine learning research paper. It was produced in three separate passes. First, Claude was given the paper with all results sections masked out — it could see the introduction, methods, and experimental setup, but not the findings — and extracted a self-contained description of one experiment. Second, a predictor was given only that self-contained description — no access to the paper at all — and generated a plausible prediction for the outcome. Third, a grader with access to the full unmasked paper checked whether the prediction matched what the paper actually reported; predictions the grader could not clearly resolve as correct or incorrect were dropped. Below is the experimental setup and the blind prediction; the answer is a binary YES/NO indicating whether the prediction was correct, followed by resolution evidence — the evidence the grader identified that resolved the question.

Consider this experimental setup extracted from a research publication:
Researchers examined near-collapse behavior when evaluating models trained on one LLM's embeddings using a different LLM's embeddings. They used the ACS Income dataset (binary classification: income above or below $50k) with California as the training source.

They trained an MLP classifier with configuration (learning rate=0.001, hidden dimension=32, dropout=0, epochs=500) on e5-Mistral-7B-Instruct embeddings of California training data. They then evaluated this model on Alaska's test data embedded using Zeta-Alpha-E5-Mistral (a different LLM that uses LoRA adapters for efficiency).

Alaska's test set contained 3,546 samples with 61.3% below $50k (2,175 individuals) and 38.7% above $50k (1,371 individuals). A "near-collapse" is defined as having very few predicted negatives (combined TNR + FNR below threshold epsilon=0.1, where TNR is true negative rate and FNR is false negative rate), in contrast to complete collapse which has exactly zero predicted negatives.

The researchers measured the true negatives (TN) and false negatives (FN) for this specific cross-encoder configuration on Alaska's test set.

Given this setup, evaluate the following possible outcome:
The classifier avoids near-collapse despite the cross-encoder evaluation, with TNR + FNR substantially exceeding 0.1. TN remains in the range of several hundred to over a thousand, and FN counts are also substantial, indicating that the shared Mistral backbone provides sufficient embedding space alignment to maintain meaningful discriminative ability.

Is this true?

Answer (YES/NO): NO